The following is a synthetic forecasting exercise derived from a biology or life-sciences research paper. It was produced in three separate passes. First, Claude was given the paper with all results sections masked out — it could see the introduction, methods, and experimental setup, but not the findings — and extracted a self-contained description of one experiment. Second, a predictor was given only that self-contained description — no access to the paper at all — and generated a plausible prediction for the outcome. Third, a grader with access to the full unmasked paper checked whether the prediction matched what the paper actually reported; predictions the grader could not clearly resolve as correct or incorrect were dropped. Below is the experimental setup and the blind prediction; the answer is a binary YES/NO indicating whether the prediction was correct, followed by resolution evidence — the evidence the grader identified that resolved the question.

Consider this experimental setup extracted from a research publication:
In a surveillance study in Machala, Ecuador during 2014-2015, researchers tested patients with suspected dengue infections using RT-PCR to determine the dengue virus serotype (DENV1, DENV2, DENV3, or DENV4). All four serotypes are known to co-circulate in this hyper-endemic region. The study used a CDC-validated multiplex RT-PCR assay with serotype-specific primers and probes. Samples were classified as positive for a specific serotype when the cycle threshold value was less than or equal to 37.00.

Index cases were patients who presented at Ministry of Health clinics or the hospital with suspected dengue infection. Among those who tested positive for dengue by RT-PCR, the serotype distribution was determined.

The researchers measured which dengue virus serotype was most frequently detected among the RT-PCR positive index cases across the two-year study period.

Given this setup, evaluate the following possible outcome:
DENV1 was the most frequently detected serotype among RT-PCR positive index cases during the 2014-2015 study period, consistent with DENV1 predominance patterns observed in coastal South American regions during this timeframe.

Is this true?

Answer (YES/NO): NO